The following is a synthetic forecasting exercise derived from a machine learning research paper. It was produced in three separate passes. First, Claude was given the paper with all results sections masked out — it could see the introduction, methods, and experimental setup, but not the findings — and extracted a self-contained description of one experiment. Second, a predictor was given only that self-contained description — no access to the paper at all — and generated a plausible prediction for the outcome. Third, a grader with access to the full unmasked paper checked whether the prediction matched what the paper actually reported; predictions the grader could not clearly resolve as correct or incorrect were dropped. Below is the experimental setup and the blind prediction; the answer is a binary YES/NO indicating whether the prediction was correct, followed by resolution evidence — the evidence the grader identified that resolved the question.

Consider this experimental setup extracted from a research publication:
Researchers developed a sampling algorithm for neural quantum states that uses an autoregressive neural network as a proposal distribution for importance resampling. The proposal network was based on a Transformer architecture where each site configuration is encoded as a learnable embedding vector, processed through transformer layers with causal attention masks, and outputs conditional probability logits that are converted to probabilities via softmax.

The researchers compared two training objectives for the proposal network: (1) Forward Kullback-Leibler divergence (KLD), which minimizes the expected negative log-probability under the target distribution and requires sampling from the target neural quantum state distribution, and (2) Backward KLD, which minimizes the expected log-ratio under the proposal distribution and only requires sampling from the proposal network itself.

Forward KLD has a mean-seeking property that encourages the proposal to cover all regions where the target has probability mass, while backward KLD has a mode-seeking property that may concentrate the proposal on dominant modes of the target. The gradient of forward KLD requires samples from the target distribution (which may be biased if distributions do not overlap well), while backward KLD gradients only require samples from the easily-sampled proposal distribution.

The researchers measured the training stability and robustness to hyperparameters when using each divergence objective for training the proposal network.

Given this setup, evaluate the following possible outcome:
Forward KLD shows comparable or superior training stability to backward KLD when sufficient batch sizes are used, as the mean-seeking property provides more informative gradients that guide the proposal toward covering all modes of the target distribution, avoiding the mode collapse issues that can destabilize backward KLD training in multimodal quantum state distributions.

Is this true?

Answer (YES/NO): NO